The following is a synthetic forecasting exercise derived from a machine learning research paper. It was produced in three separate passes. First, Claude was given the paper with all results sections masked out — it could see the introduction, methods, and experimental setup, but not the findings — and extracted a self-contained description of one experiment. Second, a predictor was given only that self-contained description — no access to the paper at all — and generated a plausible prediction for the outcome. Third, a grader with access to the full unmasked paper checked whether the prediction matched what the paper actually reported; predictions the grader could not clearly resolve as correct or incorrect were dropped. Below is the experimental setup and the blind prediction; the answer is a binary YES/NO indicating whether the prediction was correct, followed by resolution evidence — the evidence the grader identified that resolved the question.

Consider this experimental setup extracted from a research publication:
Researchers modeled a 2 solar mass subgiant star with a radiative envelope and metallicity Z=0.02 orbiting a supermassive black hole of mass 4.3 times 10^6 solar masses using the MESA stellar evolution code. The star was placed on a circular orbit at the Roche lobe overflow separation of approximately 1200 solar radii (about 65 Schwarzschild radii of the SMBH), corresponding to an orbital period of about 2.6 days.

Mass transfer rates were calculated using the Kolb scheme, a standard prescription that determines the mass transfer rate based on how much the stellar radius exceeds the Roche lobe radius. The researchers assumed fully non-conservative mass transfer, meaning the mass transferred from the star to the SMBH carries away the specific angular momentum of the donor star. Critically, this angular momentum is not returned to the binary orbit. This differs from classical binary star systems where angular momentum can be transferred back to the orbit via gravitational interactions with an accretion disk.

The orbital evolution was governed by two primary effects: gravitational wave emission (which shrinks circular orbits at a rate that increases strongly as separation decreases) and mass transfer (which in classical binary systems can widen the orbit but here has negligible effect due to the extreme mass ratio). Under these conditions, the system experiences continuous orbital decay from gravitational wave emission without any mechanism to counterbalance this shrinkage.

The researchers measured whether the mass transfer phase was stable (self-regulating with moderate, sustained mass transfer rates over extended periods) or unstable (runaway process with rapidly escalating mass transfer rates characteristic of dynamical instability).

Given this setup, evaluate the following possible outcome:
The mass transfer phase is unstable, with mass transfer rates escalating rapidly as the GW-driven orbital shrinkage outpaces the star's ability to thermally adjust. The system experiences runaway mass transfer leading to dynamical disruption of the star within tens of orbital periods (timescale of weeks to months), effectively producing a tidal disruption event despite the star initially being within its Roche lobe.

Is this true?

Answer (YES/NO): NO